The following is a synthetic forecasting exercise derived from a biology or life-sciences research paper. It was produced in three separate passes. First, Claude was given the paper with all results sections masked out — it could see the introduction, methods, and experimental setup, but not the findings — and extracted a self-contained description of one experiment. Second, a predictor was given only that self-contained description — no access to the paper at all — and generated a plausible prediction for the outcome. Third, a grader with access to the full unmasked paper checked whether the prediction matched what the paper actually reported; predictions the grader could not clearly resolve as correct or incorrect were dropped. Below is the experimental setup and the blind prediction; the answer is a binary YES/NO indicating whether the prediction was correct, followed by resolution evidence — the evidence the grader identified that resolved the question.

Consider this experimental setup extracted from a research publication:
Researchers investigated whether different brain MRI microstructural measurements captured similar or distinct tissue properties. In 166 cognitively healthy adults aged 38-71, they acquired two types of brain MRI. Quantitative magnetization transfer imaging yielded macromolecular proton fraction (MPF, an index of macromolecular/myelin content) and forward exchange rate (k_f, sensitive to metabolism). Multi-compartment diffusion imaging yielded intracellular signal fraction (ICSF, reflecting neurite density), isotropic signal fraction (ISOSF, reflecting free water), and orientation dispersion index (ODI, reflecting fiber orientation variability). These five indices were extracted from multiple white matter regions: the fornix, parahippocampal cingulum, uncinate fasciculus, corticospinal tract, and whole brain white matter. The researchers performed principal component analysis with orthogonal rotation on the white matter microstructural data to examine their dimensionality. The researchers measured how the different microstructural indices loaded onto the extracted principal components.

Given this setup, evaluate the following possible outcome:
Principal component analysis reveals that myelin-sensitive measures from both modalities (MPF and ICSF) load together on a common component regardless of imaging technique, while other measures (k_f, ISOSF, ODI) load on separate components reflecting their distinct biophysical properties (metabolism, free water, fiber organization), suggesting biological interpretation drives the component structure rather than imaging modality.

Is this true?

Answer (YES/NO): NO